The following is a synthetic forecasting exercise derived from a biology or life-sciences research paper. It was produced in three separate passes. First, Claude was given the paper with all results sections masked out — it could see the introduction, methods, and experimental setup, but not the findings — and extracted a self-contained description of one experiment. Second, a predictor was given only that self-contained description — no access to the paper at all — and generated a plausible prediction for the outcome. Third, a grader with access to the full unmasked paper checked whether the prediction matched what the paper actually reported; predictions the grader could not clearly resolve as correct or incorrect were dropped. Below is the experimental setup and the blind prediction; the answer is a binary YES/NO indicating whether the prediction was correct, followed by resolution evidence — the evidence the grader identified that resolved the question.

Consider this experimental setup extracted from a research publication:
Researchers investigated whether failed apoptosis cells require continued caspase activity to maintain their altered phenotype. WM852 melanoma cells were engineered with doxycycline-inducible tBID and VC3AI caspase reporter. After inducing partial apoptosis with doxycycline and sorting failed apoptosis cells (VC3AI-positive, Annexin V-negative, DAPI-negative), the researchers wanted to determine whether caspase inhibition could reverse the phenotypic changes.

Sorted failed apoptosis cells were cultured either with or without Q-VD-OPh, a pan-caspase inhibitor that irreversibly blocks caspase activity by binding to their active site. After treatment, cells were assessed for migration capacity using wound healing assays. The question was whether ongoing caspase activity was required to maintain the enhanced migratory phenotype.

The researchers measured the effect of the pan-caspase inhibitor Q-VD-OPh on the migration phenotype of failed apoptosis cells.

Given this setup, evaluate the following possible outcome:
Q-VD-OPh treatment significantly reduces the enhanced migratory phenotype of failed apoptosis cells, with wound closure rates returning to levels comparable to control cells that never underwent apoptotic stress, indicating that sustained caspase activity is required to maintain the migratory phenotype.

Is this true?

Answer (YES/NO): NO